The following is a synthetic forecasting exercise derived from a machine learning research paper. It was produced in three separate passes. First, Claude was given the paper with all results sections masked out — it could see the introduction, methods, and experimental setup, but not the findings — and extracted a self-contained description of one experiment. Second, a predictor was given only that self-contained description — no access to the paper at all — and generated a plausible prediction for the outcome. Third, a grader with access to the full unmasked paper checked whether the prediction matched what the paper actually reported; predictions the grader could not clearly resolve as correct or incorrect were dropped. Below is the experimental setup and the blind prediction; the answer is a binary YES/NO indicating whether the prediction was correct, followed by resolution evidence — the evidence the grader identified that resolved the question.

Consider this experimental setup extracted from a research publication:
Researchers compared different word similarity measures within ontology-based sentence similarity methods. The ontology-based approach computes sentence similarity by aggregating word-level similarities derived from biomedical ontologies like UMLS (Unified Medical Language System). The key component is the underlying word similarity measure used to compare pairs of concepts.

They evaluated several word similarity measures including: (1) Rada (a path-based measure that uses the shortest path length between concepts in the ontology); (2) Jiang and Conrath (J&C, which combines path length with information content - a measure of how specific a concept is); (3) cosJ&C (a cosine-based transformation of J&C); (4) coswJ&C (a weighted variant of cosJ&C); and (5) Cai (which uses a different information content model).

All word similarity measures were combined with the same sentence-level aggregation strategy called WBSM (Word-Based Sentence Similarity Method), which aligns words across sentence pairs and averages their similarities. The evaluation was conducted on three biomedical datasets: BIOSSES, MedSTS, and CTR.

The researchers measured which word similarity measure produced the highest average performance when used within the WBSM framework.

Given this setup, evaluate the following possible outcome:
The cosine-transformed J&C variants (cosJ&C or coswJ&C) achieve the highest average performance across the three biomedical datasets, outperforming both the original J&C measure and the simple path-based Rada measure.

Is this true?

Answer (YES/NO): NO